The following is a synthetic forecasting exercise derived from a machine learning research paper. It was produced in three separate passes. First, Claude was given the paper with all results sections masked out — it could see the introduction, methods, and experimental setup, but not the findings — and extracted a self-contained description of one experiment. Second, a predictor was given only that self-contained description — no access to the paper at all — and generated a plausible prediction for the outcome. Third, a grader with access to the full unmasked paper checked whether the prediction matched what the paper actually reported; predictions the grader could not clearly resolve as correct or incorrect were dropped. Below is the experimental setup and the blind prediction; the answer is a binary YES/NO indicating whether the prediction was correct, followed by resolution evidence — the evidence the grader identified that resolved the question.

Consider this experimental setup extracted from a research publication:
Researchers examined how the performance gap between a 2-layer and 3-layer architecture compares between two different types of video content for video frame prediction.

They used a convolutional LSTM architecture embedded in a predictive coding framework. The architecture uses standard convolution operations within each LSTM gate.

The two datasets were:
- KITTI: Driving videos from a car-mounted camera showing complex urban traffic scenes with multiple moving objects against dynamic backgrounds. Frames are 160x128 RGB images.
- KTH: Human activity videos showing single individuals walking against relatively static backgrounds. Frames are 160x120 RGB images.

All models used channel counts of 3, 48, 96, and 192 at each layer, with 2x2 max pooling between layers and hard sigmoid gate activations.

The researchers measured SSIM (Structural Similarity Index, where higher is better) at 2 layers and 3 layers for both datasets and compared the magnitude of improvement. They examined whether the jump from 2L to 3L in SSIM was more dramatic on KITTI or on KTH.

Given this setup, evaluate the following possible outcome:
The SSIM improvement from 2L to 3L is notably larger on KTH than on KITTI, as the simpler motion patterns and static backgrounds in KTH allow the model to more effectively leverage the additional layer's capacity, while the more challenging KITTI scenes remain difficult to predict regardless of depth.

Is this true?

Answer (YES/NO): YES